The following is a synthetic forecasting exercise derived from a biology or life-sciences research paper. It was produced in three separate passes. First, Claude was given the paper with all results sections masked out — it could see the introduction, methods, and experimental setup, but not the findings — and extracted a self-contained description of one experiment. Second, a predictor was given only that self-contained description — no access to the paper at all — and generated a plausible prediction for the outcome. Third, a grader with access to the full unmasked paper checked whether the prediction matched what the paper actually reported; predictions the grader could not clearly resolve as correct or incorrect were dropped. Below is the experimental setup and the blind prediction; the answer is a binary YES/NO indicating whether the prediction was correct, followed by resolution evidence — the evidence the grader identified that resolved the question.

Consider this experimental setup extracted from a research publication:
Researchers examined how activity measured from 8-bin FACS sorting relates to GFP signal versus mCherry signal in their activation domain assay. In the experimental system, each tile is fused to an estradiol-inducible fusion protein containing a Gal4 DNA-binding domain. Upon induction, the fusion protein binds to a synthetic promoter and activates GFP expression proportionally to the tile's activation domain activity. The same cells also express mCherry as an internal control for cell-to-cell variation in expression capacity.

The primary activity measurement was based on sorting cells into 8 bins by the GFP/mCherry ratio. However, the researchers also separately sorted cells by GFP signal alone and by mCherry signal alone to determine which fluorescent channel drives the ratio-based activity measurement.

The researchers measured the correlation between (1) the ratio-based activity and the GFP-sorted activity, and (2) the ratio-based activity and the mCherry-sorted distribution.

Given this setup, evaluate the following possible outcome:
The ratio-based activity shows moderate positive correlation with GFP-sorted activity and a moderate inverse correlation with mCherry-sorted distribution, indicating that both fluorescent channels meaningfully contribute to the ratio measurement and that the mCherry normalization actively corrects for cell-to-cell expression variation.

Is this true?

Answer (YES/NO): NO